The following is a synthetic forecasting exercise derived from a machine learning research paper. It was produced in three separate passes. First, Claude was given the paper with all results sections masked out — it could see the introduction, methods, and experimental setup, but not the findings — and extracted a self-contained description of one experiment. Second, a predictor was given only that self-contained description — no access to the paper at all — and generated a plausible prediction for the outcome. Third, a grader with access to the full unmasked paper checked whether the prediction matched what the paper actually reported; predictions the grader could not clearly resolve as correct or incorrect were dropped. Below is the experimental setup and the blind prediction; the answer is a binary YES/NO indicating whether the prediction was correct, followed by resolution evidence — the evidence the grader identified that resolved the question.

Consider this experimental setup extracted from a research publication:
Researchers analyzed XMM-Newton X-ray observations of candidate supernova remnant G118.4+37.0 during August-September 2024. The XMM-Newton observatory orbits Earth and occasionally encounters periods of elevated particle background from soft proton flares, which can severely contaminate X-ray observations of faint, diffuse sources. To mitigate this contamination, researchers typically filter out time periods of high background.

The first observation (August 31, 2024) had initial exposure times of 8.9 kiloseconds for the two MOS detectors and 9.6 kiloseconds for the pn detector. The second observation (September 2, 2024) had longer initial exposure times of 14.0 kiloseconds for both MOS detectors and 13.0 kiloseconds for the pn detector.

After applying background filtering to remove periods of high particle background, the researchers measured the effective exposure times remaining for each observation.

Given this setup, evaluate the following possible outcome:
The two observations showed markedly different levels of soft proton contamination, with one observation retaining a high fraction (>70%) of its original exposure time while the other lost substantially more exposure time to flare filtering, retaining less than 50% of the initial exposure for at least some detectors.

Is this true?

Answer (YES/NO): YES